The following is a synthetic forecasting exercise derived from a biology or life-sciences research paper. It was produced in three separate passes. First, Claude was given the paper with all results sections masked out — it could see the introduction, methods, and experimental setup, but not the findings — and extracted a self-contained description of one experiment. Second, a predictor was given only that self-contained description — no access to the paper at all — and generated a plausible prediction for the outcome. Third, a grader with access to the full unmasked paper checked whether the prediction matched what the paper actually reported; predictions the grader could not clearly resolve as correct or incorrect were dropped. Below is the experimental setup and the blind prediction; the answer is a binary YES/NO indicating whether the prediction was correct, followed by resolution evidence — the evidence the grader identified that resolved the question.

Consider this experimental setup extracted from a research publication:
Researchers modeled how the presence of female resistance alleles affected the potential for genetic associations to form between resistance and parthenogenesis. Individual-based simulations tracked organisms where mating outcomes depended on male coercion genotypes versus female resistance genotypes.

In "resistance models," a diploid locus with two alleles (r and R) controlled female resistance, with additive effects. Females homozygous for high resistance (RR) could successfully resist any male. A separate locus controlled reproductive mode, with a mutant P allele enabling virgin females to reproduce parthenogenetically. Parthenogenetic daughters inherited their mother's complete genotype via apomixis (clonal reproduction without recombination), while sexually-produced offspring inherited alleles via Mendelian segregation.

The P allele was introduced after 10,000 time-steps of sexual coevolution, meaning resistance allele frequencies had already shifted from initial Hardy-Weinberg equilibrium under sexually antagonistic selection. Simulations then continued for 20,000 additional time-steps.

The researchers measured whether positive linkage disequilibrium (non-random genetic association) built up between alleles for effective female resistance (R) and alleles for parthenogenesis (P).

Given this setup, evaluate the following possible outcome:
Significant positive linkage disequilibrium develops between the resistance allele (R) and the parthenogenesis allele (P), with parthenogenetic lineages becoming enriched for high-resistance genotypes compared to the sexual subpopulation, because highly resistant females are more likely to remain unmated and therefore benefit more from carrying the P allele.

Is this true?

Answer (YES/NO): NO